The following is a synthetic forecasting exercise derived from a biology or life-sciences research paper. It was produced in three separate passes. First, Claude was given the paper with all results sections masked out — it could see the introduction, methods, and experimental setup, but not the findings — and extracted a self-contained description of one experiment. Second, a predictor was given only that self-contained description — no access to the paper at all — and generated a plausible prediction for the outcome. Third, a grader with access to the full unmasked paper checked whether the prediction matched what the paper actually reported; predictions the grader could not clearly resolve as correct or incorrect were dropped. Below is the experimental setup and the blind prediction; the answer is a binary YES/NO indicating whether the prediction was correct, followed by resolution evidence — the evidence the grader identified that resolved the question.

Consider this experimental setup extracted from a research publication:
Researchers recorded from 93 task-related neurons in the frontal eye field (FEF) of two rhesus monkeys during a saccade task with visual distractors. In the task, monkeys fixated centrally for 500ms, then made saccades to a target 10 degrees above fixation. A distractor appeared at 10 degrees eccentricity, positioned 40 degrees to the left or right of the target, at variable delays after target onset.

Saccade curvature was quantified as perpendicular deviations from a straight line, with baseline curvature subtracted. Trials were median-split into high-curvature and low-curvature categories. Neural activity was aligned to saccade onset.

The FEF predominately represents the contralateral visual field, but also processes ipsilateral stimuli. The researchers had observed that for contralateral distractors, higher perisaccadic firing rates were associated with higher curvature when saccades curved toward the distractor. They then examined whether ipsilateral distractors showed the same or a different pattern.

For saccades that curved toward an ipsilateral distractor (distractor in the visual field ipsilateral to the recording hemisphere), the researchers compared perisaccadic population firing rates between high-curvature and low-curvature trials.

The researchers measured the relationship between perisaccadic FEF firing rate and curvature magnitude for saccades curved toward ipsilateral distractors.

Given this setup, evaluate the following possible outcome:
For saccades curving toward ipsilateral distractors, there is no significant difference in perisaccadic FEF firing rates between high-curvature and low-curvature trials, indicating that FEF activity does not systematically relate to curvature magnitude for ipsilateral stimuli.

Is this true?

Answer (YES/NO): NO